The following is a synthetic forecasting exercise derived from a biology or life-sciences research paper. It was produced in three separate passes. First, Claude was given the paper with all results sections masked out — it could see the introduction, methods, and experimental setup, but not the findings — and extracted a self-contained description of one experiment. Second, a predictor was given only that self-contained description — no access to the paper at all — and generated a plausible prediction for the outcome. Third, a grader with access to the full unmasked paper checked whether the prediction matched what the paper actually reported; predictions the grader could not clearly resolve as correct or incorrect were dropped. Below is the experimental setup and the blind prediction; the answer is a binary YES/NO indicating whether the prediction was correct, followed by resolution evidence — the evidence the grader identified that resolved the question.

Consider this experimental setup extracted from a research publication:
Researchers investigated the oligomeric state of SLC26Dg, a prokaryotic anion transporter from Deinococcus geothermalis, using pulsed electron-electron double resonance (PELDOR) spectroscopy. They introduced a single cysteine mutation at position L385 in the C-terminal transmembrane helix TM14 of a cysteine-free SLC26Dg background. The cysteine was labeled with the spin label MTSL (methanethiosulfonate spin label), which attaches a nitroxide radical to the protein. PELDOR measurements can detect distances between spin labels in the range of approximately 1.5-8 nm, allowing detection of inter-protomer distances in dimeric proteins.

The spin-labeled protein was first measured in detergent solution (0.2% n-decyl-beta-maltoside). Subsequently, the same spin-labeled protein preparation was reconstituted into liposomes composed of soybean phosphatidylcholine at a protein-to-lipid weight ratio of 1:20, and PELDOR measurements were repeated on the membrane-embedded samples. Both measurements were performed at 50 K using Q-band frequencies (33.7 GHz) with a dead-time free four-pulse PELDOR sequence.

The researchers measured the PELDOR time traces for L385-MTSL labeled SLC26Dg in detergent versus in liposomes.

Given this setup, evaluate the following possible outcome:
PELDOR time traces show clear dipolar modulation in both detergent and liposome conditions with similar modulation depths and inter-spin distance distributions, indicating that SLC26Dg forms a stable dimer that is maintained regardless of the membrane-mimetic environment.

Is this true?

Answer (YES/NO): NO